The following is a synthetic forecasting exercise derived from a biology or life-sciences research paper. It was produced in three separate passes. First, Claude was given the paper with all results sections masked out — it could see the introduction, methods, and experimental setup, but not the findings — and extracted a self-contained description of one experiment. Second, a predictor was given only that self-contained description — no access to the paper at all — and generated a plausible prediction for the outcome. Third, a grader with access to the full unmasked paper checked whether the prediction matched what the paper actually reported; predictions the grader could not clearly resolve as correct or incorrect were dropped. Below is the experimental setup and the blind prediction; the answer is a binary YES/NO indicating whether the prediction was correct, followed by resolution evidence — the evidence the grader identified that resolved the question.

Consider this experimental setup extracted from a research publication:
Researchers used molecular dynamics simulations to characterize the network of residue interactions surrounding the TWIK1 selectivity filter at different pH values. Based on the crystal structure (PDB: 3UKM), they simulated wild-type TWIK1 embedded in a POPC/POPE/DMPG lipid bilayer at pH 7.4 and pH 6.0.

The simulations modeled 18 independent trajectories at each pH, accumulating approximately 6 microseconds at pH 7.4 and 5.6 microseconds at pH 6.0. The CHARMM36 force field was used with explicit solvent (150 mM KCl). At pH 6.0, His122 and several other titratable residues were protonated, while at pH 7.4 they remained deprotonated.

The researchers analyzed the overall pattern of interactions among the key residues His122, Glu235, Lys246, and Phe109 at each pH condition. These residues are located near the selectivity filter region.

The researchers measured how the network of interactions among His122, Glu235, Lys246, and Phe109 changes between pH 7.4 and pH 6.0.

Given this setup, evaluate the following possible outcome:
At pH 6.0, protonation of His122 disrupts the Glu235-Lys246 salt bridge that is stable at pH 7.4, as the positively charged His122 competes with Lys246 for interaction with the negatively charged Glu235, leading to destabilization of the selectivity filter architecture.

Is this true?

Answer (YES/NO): NO